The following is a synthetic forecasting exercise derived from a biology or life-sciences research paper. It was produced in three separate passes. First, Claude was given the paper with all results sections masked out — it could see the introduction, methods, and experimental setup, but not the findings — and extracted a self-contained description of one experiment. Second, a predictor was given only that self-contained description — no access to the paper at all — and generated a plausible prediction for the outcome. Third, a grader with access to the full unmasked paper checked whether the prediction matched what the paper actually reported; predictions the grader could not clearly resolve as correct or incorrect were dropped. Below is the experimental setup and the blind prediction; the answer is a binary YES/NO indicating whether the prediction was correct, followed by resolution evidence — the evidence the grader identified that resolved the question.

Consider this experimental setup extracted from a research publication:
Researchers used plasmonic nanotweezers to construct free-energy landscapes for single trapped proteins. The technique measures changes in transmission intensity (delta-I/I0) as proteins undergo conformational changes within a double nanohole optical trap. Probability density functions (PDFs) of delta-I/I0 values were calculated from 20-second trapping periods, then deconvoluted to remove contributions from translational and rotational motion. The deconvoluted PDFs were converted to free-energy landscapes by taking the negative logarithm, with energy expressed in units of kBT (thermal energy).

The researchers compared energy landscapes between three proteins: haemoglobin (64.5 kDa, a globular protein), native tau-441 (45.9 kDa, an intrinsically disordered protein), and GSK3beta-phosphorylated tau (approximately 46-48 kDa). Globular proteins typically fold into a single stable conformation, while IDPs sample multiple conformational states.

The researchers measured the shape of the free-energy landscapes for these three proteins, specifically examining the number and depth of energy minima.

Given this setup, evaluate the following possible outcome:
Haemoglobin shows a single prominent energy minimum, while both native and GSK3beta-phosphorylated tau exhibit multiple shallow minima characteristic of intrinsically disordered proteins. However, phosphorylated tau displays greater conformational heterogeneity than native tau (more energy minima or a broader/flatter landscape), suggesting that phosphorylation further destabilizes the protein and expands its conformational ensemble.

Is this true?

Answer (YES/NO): NO